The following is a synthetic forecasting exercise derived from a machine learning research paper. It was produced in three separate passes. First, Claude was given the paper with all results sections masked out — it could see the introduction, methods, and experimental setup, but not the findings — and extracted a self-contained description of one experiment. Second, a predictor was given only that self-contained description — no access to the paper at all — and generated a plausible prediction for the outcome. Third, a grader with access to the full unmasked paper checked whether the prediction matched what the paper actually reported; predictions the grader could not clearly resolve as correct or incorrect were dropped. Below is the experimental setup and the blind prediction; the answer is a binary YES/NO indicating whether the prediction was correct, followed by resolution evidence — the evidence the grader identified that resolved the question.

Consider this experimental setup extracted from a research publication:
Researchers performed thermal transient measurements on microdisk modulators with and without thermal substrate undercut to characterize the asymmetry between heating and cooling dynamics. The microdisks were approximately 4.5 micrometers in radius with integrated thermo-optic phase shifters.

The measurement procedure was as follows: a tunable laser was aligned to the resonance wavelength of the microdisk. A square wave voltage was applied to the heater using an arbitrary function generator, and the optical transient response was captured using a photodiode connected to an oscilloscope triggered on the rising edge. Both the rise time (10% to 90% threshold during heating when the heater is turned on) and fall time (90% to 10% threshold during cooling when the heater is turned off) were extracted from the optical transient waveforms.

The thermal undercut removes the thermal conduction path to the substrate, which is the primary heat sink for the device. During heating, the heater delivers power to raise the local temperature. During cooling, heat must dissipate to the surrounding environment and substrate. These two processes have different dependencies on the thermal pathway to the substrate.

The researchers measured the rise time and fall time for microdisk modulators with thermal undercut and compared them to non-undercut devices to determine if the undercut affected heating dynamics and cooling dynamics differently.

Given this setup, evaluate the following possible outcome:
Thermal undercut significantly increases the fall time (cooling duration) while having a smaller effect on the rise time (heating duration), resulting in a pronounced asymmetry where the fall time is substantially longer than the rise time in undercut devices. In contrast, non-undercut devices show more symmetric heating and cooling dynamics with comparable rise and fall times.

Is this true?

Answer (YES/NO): NO